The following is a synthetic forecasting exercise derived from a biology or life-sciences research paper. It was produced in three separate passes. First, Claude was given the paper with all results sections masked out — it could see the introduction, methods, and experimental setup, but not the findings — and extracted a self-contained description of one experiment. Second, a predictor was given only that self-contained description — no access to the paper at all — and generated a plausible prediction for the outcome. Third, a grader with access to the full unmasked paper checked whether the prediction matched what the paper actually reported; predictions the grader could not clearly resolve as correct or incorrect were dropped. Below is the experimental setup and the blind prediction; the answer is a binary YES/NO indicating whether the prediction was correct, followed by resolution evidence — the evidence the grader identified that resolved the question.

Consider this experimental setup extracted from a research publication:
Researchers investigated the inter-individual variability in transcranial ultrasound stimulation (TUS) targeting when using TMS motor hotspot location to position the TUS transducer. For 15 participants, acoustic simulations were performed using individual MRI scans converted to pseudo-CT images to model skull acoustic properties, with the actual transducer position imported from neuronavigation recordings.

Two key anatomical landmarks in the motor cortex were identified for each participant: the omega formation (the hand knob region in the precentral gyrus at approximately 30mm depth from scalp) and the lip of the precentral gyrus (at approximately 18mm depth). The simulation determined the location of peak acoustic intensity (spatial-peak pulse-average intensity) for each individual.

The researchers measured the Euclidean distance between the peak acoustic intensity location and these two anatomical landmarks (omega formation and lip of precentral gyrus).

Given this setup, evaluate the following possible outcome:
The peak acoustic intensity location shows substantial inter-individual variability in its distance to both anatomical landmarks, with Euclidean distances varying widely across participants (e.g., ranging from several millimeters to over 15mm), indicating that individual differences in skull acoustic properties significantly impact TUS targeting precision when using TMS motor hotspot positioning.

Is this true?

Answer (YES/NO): YES